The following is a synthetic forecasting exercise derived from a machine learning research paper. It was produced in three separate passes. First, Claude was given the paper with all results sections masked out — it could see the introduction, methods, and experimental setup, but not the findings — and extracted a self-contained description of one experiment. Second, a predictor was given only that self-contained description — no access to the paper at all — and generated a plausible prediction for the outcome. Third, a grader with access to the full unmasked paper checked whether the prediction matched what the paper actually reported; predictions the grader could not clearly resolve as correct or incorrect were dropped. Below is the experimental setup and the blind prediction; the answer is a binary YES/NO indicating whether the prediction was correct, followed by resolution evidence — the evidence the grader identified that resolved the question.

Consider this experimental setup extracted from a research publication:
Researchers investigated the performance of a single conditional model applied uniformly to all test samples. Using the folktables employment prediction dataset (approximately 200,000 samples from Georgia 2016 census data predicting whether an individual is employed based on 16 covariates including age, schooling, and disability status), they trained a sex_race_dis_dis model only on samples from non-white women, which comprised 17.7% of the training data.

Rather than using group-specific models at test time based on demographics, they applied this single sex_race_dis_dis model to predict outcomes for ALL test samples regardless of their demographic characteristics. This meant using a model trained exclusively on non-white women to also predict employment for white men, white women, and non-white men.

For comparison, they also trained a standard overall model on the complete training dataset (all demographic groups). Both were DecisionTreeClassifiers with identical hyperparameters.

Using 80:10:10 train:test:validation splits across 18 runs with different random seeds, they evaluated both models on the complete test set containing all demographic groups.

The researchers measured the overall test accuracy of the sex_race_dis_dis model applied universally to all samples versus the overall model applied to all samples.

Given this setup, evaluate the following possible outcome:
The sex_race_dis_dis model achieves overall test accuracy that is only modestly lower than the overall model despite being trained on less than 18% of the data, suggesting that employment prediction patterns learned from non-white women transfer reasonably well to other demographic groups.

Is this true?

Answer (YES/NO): YES